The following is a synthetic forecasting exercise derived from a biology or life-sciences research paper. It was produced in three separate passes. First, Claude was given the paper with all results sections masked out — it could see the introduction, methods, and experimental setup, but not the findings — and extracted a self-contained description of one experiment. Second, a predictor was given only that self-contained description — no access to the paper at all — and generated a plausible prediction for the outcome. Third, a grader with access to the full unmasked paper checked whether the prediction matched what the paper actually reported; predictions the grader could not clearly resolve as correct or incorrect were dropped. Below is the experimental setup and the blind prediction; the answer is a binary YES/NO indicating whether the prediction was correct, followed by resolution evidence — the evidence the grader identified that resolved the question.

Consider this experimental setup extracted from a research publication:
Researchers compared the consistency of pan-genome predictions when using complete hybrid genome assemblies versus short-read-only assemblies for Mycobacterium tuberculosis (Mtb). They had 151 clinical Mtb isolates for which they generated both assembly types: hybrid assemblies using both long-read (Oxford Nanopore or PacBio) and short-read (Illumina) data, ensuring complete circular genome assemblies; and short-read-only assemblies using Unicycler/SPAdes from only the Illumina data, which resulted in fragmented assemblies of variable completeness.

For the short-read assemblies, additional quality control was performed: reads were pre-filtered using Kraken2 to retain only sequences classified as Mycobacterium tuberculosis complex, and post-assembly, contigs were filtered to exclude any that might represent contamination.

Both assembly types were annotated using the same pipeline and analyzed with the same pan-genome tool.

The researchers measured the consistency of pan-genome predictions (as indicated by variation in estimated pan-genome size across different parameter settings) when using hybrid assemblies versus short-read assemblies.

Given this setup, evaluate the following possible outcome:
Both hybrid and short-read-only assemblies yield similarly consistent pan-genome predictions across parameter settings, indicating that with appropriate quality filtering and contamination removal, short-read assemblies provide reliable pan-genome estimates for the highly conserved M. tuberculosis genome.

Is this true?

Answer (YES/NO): NO